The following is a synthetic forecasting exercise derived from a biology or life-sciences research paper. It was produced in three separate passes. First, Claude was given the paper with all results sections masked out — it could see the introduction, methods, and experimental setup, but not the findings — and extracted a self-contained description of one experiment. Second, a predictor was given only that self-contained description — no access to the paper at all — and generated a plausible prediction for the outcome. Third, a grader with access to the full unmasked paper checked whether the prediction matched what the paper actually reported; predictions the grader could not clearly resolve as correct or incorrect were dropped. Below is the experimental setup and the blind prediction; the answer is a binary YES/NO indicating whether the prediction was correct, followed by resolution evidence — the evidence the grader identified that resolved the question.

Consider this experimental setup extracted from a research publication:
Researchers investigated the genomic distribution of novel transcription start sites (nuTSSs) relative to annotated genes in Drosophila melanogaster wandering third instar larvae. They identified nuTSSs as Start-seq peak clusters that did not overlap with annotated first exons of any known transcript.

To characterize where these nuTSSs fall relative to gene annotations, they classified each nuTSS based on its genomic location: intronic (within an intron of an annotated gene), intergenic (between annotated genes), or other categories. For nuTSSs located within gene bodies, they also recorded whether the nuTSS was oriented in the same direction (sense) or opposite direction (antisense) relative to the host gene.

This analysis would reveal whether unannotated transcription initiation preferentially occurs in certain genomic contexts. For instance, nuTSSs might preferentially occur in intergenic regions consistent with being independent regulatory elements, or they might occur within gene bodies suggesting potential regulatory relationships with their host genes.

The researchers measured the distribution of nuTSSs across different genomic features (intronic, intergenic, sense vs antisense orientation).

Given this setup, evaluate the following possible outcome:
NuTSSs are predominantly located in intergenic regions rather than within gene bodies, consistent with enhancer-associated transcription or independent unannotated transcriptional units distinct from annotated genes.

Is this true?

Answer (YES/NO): NO